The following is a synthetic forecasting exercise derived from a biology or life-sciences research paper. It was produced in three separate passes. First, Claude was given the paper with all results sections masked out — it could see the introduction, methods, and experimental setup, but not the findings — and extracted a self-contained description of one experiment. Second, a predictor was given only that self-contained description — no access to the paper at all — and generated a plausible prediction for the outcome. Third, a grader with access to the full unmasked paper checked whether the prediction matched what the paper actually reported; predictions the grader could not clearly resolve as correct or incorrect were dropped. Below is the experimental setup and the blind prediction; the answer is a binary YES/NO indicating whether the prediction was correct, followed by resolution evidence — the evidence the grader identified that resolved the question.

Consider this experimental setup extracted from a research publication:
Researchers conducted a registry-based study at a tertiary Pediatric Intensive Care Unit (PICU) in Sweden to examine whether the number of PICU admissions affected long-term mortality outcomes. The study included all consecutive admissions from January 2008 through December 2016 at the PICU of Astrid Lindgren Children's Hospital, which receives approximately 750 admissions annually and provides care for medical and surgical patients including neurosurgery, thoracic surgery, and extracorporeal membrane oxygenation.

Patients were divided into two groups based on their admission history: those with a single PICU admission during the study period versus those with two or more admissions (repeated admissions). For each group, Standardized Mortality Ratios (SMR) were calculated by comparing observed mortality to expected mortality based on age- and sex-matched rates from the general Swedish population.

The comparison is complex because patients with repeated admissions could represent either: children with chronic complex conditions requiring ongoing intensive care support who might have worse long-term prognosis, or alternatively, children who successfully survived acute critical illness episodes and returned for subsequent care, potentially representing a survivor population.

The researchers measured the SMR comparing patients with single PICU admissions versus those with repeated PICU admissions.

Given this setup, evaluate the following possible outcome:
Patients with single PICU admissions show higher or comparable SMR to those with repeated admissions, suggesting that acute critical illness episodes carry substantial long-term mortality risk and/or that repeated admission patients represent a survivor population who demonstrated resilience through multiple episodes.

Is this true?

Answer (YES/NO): NO